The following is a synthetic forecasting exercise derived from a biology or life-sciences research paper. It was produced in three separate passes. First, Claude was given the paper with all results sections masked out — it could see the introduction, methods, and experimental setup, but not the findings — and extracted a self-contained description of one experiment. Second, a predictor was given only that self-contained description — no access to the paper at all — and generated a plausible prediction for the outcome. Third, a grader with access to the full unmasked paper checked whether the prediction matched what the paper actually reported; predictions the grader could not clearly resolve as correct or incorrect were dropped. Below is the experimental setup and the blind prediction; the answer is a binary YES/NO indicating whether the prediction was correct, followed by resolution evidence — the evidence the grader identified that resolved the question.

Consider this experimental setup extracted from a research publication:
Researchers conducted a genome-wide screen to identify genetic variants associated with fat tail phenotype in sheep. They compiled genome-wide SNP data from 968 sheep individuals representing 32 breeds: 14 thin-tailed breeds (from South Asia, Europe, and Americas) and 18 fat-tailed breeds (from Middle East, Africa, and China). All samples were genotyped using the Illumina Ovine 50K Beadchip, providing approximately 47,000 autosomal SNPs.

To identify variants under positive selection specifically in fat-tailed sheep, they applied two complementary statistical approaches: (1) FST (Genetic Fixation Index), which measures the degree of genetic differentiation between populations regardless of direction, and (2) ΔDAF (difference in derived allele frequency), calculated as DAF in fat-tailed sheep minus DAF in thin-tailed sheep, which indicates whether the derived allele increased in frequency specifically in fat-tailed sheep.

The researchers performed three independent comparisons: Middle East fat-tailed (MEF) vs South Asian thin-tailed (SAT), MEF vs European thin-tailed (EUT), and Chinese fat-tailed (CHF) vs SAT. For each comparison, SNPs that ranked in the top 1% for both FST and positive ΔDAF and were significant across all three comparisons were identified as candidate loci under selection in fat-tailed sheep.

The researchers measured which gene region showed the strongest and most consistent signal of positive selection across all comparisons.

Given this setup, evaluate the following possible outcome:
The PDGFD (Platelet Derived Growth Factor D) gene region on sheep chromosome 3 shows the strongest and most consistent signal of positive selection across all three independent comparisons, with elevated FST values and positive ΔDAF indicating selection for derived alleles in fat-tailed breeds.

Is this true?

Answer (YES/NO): NO